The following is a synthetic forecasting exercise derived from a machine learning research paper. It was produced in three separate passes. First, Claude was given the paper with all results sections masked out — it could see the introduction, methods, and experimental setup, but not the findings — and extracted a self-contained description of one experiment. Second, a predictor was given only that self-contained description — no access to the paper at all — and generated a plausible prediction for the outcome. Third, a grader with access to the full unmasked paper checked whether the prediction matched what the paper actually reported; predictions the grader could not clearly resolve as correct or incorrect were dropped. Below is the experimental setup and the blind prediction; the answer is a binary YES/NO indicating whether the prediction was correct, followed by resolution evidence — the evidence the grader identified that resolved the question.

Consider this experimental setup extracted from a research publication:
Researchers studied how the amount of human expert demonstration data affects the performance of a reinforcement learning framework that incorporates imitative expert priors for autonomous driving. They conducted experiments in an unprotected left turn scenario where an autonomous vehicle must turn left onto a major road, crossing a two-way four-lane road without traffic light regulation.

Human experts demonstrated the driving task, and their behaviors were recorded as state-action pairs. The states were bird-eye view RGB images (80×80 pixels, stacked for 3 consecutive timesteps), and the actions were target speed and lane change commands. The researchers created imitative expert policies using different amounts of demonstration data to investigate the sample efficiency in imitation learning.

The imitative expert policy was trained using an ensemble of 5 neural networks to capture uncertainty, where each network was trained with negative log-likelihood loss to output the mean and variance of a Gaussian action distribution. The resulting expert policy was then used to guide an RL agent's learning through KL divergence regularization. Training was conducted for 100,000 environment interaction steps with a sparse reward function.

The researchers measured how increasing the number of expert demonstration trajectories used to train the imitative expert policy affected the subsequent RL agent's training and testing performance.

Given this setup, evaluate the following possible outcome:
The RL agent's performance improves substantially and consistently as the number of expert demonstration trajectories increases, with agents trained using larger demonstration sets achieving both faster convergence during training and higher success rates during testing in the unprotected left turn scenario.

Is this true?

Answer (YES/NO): NO